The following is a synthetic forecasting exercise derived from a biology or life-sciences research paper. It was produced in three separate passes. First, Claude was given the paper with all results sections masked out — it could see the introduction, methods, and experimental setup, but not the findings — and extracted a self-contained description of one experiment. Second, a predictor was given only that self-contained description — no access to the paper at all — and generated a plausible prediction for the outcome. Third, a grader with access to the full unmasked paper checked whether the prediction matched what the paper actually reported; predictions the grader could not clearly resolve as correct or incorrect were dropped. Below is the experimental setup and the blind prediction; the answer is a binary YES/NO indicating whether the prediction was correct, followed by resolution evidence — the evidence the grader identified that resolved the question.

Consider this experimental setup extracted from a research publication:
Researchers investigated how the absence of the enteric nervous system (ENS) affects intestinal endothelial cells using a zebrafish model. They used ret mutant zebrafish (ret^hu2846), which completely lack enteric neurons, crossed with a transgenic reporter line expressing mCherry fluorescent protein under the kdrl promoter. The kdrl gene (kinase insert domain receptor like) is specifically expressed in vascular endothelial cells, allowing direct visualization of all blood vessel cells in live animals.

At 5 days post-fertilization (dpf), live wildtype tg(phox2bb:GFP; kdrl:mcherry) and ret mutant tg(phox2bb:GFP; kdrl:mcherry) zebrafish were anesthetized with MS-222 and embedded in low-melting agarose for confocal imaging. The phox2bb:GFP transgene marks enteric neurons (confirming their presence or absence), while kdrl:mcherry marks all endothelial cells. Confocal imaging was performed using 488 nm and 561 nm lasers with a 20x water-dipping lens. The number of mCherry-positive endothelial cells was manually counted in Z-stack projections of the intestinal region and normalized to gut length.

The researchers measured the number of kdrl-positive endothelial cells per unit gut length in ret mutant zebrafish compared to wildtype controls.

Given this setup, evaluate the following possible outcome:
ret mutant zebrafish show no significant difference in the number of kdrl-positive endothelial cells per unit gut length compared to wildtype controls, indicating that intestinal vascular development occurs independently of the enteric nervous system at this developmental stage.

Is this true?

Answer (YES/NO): YES